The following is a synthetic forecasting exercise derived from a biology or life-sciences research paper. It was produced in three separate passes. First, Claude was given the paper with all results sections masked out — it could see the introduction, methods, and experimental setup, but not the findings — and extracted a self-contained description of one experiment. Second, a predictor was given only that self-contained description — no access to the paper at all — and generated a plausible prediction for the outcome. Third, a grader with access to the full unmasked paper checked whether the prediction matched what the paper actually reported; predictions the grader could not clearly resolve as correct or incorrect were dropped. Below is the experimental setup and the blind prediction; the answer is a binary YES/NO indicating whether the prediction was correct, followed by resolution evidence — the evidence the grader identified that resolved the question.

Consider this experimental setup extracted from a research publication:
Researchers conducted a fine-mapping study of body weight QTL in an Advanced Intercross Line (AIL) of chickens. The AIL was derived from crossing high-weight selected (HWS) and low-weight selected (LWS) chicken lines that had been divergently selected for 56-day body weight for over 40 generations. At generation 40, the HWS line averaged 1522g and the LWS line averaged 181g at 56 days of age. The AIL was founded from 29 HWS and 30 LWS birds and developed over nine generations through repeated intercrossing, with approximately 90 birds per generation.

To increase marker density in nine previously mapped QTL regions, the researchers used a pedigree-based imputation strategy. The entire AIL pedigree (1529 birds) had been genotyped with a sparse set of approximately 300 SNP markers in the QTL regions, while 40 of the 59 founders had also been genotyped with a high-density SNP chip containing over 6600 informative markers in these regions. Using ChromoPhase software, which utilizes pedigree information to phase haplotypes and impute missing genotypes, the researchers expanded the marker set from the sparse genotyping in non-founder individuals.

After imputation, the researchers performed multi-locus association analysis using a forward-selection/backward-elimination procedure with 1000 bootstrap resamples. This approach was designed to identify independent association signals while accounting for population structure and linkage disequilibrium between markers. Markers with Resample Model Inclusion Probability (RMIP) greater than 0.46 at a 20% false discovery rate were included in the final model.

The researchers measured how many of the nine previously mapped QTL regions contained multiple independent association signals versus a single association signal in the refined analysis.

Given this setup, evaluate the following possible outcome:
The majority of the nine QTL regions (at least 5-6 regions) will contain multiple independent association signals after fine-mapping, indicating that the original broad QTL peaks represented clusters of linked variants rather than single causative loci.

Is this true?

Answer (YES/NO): YES